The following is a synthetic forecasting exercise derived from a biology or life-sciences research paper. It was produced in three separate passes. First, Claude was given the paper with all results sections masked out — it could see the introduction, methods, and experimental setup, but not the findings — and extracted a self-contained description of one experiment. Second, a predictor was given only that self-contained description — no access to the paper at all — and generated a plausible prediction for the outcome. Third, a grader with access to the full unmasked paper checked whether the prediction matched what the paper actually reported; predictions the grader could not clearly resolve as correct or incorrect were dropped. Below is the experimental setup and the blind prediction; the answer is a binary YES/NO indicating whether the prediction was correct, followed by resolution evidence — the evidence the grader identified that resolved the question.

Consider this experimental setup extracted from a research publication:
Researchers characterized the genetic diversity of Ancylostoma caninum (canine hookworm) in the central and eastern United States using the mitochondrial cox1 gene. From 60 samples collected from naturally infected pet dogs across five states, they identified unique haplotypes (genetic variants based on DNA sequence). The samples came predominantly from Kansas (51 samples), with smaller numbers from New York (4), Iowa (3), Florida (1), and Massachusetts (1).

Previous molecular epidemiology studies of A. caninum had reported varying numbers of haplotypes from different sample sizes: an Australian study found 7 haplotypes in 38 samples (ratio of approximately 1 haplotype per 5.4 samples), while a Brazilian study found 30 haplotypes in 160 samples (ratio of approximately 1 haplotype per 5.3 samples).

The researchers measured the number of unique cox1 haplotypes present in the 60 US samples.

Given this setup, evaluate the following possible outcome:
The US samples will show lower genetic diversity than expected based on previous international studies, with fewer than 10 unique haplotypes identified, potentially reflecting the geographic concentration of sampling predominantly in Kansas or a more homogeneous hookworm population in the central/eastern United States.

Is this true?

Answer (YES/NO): NO